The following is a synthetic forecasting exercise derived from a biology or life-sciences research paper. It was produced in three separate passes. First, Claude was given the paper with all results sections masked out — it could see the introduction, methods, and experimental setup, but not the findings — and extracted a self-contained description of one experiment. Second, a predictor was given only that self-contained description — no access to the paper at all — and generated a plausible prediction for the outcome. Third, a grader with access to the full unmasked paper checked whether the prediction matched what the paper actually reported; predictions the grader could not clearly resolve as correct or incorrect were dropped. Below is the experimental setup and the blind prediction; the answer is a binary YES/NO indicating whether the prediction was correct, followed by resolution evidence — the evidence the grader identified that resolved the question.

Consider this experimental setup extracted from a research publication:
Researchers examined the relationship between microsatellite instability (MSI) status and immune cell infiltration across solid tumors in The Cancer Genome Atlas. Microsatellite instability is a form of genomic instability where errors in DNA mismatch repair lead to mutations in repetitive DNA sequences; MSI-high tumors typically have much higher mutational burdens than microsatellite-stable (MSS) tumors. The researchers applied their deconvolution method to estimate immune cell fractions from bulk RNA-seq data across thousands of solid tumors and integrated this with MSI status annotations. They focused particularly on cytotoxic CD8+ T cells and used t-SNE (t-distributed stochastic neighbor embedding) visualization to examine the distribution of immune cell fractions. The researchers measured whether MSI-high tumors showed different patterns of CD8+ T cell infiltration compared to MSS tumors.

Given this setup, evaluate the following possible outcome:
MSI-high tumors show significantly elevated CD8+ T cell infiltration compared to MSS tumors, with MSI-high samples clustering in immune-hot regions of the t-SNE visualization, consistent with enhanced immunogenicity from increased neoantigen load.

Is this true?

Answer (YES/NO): NO